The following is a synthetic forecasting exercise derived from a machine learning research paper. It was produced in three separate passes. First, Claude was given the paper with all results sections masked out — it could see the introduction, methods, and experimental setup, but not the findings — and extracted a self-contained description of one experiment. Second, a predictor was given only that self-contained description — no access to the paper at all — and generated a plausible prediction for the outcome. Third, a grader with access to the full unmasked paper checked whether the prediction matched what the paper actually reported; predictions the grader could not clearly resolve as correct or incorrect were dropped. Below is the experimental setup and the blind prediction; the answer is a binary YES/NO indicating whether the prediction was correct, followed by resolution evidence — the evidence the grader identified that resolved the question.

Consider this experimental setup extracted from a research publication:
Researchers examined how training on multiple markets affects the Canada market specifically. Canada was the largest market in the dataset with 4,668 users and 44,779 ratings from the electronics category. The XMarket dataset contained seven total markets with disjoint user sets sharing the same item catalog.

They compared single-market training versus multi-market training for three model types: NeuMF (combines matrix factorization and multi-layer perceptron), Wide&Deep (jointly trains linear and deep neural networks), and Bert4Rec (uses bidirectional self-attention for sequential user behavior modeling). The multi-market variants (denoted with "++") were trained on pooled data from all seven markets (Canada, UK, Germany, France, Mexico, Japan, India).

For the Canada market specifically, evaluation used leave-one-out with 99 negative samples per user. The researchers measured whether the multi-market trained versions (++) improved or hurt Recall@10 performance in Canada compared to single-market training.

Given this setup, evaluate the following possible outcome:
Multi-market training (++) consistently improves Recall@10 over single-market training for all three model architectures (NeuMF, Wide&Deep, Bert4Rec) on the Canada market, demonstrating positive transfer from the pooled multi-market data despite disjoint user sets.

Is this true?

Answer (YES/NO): NO